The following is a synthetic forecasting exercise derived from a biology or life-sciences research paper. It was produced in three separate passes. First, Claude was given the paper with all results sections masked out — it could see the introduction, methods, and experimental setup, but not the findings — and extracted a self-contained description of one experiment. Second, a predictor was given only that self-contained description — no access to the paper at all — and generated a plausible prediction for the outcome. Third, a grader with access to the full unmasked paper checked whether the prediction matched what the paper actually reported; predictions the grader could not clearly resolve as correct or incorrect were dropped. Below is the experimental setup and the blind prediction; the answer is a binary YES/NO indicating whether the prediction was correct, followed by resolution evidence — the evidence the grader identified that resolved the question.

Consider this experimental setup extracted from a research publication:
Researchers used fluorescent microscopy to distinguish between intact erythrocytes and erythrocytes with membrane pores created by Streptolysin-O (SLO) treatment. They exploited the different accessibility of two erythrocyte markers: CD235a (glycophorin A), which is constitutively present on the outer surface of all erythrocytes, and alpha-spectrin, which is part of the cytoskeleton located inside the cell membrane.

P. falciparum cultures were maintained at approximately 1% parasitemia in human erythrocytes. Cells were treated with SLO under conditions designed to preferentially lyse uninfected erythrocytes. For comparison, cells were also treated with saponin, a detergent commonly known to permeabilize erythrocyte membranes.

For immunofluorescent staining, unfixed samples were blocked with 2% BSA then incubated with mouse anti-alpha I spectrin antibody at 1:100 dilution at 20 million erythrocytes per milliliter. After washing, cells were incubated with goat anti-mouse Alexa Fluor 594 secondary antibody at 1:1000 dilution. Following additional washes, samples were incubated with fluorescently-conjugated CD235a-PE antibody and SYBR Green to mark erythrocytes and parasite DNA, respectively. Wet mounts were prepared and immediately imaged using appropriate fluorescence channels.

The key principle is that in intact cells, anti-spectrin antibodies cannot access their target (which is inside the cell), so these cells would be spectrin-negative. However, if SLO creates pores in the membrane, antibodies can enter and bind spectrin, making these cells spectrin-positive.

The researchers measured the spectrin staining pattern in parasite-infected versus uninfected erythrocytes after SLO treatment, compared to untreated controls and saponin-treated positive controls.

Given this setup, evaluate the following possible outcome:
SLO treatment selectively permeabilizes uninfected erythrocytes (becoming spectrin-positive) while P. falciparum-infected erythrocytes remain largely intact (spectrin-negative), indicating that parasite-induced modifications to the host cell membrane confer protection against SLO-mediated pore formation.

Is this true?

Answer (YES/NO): YES